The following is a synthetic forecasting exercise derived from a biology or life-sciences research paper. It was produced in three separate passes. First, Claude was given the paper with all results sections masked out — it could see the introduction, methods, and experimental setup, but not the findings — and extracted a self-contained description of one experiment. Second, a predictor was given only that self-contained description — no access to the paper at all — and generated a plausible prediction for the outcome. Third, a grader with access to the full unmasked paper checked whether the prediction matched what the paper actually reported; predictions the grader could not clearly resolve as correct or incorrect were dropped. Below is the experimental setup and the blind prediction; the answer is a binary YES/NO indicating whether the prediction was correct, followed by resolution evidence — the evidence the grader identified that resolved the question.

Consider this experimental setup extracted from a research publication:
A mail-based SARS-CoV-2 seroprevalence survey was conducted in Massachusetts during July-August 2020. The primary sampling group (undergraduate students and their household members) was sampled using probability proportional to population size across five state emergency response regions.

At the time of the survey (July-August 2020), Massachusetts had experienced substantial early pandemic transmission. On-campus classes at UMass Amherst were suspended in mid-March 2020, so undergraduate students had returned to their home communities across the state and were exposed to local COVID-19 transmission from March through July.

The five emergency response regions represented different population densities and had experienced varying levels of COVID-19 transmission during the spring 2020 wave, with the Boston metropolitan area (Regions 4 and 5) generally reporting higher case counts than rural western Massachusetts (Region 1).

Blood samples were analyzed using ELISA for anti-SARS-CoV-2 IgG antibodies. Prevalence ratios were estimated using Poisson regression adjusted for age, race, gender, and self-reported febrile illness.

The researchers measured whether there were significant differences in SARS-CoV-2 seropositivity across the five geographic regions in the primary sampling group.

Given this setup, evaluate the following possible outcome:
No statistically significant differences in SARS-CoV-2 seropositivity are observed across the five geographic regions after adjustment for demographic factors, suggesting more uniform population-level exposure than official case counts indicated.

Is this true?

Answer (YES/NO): YES